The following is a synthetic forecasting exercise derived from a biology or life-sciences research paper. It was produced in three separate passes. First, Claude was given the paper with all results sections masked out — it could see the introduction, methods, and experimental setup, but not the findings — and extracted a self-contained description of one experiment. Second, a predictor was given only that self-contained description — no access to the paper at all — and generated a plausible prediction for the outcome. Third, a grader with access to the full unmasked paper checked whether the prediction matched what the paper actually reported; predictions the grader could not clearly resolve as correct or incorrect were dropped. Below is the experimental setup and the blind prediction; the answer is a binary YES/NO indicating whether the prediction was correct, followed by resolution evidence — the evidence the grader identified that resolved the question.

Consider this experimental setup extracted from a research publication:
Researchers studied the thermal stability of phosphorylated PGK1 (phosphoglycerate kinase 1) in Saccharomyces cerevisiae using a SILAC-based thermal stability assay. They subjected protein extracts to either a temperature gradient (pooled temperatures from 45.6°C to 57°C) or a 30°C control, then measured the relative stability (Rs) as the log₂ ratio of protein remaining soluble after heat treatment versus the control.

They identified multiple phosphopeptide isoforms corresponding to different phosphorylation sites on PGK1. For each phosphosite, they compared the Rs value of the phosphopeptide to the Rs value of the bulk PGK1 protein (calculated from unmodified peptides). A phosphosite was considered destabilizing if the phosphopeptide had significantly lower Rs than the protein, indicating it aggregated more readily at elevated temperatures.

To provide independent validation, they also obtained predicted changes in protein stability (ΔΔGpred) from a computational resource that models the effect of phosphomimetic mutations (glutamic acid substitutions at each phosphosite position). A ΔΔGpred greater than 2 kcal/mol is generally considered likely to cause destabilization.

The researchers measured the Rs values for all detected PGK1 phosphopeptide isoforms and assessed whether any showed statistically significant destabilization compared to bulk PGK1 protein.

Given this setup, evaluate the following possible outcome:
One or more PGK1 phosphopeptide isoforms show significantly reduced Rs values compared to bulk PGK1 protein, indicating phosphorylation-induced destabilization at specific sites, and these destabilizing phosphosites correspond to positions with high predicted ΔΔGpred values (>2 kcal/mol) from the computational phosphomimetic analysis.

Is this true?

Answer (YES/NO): YES